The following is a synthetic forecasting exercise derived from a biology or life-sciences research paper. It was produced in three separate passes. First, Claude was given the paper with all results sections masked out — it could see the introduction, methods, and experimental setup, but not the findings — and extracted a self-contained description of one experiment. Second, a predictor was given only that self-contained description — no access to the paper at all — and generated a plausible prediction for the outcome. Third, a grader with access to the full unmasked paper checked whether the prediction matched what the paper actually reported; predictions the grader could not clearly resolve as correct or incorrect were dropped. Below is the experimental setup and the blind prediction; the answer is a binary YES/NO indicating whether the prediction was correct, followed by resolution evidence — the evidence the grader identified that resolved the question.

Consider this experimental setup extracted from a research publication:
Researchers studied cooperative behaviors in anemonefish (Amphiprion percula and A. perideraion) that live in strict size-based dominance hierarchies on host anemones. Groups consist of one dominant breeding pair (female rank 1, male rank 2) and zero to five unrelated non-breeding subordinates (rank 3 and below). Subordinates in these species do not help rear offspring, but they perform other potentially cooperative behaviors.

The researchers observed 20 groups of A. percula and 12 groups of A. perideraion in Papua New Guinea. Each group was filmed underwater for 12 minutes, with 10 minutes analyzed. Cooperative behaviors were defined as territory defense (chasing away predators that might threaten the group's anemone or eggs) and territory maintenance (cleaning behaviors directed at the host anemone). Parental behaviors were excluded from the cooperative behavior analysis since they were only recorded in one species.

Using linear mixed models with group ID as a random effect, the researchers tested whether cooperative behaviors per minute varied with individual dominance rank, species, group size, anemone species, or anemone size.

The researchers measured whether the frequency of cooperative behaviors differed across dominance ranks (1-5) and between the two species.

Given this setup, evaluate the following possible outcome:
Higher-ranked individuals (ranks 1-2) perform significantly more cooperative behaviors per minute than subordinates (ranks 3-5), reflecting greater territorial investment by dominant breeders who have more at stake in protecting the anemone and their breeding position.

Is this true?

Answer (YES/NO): NO